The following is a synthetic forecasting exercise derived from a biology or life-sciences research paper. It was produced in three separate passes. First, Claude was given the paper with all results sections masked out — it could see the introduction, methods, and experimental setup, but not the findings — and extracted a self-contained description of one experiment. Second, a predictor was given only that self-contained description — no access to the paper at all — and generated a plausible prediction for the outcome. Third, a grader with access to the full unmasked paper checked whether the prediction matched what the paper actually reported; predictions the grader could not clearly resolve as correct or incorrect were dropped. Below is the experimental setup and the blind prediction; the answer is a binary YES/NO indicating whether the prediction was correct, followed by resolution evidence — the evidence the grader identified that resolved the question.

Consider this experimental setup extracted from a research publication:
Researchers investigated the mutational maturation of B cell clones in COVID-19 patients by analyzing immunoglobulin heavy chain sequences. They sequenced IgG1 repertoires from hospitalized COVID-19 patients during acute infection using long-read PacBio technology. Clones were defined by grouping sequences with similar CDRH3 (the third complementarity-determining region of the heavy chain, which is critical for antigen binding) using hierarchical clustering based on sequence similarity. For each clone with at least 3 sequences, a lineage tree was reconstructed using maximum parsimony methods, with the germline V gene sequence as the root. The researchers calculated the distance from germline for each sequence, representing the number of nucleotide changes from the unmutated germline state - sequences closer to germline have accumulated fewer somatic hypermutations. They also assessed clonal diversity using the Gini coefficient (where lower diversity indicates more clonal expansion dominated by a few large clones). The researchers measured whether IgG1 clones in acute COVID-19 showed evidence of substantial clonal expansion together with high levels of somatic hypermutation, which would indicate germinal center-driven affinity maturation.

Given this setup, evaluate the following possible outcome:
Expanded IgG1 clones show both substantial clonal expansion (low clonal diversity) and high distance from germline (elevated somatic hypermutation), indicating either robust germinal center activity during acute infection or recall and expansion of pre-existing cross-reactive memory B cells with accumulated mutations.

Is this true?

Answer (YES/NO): NO